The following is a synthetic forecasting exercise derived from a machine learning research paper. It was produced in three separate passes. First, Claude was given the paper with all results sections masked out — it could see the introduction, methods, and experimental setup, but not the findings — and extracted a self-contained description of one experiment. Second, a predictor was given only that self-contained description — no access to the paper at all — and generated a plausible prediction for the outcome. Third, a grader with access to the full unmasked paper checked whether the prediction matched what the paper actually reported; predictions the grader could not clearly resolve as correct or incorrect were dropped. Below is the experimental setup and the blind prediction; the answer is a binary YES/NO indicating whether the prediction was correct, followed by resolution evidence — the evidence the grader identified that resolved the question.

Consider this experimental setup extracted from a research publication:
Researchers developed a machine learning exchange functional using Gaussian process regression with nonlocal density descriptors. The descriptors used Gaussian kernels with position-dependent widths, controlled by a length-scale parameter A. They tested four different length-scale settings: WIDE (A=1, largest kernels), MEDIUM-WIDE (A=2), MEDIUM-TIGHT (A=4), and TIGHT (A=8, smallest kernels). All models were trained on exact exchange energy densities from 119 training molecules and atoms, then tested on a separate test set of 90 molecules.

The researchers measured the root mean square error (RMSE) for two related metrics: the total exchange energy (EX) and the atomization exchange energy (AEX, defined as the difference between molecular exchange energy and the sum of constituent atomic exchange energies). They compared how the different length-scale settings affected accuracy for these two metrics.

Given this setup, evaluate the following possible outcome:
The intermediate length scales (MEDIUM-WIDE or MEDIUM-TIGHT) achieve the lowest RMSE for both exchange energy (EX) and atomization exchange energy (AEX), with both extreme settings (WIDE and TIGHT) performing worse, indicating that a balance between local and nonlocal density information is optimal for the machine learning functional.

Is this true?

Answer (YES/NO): NO